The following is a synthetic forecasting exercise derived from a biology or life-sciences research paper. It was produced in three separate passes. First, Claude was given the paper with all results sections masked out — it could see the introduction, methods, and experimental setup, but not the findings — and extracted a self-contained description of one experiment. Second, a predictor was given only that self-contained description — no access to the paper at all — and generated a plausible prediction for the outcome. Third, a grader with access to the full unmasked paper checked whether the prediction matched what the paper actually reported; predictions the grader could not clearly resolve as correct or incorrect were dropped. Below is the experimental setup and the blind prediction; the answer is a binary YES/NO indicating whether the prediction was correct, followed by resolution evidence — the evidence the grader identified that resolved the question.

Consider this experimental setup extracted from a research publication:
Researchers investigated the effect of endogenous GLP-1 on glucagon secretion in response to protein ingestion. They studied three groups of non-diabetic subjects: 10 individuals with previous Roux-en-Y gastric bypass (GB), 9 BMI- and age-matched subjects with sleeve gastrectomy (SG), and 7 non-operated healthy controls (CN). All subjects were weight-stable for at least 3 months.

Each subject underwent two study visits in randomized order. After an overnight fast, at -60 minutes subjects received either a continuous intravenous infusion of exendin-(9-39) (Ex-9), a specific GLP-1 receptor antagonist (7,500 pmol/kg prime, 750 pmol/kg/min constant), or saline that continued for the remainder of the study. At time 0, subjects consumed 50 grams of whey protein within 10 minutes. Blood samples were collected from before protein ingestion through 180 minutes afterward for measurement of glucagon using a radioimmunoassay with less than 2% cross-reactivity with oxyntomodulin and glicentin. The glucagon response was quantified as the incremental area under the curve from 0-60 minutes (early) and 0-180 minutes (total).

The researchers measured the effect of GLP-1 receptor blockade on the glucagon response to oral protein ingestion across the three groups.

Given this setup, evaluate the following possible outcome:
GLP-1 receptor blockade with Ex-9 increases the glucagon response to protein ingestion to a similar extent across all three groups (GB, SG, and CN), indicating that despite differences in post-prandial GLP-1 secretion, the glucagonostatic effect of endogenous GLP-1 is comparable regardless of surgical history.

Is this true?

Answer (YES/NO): YES